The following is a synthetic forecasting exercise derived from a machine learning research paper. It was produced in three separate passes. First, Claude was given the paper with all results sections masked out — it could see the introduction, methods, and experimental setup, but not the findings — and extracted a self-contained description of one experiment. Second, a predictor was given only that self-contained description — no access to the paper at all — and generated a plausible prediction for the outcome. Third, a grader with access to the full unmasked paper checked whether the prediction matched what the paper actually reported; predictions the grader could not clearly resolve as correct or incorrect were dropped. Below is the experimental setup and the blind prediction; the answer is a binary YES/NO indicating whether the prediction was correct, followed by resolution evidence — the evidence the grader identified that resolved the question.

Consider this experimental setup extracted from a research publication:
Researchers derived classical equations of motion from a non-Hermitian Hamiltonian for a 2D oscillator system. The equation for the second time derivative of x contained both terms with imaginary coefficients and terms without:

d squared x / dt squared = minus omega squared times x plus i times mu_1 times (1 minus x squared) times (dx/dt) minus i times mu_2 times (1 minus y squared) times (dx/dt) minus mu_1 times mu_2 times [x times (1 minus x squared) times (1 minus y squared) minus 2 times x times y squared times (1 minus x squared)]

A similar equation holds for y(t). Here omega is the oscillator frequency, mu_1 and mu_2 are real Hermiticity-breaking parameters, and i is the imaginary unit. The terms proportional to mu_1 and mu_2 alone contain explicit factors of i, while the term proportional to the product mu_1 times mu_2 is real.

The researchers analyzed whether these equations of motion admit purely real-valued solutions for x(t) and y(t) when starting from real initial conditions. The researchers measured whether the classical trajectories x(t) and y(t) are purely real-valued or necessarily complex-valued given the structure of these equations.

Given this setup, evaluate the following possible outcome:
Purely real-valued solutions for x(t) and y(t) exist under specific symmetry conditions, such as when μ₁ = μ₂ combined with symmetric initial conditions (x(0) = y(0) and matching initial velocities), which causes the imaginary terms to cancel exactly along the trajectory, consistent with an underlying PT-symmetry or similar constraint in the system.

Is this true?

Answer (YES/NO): NO